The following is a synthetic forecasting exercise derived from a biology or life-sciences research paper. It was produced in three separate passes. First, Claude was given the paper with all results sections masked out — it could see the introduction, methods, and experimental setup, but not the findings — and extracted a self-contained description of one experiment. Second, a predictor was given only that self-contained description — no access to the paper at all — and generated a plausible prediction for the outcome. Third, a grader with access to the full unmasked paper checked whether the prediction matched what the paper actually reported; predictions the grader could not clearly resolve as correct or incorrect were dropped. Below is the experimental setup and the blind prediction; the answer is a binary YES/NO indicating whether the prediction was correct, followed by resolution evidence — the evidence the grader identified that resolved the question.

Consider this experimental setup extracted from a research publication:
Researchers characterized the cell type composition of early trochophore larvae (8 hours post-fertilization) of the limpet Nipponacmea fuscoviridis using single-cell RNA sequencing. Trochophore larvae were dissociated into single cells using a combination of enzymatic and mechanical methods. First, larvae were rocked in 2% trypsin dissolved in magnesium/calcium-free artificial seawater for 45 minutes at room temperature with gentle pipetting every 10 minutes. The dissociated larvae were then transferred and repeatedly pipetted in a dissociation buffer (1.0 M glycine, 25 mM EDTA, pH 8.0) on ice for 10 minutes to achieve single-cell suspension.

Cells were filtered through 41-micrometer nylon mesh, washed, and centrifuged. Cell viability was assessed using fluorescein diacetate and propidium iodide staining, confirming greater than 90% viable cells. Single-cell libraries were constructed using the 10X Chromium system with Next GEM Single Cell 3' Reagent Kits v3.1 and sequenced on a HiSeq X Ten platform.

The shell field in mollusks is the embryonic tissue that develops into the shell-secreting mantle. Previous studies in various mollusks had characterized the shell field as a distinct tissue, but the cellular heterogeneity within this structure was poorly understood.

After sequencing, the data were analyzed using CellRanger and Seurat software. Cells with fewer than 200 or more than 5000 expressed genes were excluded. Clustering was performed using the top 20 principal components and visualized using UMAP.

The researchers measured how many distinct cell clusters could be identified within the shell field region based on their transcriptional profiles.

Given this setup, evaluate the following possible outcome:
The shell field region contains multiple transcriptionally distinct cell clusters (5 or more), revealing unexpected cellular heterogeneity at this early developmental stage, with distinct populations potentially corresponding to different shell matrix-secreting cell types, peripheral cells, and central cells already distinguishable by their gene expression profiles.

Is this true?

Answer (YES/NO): NO